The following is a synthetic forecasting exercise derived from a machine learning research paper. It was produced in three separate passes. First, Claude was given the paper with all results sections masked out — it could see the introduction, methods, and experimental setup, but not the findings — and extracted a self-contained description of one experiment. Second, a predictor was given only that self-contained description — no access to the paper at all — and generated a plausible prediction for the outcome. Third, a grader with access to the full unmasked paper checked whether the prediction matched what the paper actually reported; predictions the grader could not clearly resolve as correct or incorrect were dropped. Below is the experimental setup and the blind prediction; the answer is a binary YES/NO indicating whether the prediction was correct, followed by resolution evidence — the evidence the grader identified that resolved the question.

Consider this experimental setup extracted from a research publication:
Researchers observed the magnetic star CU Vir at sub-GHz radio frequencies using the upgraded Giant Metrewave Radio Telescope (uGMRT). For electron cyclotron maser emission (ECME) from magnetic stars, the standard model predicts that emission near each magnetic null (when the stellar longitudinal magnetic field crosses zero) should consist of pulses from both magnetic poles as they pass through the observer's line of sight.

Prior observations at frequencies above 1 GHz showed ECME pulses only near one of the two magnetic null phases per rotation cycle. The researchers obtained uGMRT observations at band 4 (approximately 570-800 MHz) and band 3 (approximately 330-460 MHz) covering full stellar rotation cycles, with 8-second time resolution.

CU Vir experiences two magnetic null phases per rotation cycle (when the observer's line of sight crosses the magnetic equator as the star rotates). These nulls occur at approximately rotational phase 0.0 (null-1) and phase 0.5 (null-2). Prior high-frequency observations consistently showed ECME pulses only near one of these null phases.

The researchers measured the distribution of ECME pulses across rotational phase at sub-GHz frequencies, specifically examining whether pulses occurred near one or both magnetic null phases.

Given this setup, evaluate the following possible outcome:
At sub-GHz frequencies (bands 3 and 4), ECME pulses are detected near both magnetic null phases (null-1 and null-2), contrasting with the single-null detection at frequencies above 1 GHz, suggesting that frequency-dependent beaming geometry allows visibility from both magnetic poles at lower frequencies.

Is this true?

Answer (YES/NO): NO